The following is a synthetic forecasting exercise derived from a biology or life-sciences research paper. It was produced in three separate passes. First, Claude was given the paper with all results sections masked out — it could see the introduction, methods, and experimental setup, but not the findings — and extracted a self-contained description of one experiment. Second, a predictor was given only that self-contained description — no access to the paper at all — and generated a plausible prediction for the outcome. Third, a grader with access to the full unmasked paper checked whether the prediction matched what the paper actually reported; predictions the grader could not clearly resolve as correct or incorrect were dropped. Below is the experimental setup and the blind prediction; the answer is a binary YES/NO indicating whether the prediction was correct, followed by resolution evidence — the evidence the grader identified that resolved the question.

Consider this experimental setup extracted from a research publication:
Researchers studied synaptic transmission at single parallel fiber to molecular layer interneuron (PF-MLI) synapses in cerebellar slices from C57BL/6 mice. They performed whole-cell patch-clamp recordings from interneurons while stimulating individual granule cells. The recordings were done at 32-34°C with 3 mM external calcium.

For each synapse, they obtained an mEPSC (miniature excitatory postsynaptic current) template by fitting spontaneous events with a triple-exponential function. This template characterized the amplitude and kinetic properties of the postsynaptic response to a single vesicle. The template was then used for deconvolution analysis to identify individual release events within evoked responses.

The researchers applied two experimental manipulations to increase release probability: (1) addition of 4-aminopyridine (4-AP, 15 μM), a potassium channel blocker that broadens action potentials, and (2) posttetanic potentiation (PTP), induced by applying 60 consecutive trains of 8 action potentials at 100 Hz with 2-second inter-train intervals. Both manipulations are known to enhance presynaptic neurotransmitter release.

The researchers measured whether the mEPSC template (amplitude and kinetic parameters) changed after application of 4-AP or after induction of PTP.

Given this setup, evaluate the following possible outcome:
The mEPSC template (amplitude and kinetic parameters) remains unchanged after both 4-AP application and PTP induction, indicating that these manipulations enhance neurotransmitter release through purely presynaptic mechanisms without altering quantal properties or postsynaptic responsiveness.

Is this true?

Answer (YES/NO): YES